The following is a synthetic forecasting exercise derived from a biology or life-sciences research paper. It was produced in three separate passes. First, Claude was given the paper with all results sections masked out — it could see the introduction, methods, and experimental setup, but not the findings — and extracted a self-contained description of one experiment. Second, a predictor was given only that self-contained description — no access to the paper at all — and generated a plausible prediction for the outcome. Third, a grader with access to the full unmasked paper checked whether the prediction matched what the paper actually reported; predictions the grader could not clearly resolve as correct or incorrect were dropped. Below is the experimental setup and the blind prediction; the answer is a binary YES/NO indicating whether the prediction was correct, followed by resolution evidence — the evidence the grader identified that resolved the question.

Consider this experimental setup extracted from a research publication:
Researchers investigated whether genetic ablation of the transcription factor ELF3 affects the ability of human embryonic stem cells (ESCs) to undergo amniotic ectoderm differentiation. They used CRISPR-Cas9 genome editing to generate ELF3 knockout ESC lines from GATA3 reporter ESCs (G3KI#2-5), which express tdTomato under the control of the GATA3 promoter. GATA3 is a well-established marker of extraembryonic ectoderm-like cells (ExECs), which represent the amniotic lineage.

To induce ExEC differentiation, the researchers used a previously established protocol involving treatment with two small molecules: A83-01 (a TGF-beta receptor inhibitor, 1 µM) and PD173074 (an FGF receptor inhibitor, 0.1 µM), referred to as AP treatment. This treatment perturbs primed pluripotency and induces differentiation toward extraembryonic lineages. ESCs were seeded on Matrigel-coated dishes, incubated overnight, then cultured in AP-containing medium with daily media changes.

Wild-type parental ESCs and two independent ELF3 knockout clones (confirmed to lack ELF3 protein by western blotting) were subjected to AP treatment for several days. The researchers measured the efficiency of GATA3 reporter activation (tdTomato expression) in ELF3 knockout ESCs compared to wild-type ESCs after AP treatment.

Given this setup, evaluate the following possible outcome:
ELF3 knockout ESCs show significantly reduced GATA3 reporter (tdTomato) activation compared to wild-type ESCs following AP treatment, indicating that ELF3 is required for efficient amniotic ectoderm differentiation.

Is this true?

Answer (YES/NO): NO